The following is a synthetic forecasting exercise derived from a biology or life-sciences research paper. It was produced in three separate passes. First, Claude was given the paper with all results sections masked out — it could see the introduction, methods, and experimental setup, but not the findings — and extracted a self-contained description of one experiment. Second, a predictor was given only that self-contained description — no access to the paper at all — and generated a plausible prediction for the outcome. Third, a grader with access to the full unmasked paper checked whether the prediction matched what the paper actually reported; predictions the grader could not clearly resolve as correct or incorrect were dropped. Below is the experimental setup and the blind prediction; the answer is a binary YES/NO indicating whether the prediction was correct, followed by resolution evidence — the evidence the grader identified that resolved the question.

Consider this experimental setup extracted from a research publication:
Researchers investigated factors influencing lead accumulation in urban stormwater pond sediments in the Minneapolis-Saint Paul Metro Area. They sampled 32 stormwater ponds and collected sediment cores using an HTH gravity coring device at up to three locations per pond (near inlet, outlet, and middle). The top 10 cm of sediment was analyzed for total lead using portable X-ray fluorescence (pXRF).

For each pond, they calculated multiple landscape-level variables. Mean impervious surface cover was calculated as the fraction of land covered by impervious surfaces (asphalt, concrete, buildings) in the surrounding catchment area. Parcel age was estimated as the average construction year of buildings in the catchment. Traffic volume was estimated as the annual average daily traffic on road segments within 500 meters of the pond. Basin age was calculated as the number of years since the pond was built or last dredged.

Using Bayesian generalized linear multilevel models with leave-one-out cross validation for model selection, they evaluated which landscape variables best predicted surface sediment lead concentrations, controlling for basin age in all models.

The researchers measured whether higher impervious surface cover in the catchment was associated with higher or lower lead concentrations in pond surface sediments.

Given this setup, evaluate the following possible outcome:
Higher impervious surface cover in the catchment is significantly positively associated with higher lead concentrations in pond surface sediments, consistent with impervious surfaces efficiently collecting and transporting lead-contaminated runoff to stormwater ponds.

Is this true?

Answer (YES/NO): NO